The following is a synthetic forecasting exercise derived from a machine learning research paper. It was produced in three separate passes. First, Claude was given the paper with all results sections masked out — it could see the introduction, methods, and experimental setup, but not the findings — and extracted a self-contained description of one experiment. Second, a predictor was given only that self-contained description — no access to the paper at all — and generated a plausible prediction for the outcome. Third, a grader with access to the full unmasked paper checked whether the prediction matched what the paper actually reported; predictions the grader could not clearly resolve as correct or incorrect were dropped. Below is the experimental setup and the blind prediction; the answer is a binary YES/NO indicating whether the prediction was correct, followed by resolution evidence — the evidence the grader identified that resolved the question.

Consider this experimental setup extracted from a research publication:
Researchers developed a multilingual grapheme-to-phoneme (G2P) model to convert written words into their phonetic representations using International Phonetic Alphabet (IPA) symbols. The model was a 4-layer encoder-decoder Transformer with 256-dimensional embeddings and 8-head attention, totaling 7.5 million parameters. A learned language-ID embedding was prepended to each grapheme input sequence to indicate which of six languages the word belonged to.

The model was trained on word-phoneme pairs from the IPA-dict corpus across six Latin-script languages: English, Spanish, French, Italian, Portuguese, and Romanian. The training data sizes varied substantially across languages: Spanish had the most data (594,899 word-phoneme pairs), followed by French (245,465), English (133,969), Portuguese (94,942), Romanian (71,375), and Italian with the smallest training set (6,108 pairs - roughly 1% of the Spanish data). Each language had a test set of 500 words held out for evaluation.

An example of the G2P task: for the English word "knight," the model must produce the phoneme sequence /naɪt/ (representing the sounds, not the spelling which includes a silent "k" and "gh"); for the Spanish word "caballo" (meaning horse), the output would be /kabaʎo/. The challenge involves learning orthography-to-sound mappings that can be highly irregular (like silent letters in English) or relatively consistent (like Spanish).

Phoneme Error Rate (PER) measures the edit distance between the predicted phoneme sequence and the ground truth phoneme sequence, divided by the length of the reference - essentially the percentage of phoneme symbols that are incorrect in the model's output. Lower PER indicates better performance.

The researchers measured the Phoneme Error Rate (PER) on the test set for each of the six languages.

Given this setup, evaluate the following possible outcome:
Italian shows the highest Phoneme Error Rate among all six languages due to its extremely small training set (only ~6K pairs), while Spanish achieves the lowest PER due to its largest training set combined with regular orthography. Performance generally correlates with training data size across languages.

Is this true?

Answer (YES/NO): NO